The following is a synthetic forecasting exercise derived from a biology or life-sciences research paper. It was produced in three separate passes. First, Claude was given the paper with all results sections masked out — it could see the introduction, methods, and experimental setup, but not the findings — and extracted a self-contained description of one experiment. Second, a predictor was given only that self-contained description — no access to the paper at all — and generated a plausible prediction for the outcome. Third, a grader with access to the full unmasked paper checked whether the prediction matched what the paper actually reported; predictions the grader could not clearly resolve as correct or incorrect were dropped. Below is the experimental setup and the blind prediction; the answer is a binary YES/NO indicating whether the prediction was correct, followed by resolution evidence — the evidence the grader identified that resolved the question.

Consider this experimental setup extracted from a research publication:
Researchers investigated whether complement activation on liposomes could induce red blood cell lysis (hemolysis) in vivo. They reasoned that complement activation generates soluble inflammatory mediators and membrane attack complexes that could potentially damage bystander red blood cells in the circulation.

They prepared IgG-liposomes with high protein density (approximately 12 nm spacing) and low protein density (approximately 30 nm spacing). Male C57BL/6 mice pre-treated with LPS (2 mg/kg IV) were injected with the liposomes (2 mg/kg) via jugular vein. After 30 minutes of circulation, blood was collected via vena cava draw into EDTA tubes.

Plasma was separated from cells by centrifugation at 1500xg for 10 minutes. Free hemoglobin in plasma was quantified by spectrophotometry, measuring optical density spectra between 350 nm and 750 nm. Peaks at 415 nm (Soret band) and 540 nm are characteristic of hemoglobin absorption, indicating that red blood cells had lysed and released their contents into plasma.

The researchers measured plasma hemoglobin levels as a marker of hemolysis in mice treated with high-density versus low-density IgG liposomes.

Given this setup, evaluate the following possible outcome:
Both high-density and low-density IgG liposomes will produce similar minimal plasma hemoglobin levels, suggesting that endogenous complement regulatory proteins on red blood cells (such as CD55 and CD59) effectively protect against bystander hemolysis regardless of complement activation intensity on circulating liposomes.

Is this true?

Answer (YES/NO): NO